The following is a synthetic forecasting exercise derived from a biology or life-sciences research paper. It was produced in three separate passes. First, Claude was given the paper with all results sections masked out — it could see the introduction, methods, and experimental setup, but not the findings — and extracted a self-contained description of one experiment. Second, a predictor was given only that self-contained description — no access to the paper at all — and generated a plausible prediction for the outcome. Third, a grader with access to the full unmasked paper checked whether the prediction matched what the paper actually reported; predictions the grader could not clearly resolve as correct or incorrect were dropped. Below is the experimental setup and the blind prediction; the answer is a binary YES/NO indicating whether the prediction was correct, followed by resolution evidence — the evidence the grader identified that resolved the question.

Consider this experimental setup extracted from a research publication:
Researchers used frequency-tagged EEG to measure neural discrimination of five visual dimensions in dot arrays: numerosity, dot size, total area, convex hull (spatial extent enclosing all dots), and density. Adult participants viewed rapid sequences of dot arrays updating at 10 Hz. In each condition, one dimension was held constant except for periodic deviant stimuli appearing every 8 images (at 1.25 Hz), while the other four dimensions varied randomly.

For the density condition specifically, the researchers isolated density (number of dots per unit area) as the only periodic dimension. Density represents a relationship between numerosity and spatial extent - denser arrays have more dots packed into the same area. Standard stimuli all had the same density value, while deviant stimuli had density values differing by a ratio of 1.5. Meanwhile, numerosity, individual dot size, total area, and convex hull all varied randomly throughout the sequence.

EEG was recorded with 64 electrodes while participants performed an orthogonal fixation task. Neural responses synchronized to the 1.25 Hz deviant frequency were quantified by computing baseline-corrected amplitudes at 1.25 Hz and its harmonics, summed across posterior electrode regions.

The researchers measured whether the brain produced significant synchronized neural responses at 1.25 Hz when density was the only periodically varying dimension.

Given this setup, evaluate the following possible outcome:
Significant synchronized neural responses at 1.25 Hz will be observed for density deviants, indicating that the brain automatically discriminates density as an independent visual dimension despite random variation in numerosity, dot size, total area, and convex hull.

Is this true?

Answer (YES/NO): NO